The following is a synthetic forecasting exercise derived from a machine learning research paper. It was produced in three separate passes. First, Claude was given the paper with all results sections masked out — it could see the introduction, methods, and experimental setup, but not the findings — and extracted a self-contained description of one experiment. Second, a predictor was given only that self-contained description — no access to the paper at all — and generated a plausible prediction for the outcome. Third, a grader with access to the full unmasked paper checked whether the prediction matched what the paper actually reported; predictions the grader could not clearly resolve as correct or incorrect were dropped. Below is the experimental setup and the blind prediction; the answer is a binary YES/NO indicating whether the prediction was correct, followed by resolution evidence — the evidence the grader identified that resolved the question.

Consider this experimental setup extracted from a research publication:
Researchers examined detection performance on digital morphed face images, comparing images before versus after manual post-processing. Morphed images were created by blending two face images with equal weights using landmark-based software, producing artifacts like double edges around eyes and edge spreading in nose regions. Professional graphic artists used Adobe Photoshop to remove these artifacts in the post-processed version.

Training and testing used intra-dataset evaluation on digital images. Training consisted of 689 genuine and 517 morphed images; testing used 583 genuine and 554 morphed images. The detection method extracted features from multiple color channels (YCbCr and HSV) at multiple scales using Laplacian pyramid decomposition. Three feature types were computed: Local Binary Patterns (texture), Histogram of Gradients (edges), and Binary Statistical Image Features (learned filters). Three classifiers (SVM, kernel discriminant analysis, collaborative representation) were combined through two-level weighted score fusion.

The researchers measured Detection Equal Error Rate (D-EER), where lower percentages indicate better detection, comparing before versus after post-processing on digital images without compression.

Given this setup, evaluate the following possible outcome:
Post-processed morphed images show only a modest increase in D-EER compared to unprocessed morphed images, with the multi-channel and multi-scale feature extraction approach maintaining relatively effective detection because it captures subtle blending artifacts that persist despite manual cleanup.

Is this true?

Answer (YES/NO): YES